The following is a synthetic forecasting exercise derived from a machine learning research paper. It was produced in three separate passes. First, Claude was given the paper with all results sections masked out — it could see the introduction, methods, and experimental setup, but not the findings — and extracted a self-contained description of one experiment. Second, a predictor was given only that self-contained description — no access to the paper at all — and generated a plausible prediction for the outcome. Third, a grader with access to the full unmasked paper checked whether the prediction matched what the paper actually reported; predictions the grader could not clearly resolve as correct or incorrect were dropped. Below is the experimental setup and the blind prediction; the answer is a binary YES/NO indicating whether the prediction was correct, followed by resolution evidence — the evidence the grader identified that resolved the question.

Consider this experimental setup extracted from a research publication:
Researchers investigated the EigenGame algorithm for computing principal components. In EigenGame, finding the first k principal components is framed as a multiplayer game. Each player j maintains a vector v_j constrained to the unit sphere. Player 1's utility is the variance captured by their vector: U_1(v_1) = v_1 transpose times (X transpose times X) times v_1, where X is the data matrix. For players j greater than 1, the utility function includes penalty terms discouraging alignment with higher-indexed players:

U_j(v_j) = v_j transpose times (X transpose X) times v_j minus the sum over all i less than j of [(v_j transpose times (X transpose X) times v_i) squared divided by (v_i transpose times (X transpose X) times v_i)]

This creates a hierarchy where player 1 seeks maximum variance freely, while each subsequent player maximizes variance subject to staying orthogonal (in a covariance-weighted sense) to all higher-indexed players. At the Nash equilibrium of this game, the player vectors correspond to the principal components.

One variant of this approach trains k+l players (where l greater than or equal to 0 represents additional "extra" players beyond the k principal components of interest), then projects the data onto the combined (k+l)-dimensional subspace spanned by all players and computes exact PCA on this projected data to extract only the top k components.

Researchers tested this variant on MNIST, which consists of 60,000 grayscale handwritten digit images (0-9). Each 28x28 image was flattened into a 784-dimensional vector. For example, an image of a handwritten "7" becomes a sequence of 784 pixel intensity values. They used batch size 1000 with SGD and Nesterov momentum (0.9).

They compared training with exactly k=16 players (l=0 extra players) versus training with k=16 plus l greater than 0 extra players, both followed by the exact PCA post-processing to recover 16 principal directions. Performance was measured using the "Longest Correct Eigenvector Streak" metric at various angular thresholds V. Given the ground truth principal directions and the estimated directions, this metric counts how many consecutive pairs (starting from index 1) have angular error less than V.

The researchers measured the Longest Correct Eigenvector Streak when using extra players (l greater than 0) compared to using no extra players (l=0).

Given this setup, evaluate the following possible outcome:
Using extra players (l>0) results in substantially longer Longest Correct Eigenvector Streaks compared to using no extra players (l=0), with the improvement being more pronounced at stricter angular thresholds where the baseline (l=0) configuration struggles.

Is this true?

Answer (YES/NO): NO